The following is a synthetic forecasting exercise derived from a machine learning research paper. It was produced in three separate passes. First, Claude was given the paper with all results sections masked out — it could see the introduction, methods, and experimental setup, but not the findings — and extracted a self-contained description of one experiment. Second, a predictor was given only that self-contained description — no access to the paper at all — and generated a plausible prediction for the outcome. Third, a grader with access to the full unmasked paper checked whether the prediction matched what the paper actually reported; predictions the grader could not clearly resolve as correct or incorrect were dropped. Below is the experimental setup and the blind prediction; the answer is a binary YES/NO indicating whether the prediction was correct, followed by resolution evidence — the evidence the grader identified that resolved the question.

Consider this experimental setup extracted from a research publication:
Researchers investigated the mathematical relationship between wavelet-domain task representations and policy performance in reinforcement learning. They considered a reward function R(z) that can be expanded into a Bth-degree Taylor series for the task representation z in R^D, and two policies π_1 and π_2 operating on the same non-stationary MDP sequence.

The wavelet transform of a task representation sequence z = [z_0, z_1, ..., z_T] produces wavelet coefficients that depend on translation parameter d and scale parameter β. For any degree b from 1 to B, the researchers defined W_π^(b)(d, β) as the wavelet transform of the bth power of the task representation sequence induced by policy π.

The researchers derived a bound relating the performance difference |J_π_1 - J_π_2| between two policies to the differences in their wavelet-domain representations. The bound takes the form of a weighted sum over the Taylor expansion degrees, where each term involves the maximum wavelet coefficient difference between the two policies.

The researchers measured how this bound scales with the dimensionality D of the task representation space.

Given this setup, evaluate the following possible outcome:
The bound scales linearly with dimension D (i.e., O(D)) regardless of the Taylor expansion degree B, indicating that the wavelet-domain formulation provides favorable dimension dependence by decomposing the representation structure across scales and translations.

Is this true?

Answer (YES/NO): NO